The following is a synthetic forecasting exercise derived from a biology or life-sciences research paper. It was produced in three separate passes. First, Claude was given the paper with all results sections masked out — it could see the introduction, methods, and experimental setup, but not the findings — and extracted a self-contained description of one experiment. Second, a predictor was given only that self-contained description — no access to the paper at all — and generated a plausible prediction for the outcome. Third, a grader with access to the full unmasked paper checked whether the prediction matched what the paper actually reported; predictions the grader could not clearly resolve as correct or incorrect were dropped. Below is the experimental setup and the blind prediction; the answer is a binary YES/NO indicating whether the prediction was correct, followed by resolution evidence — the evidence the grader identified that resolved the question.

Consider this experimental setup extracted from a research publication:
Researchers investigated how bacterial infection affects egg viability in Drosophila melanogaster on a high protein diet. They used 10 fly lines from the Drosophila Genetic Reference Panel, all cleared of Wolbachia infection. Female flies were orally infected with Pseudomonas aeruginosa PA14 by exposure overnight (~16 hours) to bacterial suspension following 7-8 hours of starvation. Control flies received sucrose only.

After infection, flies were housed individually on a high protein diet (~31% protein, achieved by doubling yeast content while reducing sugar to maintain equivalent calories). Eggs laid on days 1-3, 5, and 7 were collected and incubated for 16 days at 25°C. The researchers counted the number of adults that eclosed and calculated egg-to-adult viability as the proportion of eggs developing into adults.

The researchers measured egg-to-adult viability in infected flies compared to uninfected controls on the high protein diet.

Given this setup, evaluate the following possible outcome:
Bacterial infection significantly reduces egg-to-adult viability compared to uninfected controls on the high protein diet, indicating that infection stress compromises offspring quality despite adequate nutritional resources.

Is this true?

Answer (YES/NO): NO